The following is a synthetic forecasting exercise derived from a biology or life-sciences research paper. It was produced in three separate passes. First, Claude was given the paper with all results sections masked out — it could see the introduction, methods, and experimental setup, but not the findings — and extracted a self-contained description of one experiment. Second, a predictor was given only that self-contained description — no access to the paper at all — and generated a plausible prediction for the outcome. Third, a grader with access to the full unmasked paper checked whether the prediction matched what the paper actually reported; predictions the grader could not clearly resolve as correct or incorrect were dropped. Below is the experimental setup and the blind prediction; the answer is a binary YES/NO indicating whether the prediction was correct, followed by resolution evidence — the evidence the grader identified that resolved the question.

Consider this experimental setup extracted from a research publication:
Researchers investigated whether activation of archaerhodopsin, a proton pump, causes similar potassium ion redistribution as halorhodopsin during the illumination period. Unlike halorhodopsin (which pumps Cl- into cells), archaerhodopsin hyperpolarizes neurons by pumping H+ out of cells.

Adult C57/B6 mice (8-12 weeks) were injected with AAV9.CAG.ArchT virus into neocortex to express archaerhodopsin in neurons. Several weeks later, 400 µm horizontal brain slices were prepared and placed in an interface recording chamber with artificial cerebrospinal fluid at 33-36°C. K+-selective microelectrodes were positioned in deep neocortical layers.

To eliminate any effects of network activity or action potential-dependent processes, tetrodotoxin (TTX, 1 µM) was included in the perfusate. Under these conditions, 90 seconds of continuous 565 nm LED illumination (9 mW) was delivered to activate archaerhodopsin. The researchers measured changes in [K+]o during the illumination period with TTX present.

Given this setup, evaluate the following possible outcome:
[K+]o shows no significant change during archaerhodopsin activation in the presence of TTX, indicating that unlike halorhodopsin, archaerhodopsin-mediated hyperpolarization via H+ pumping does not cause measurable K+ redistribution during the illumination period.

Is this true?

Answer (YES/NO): NO